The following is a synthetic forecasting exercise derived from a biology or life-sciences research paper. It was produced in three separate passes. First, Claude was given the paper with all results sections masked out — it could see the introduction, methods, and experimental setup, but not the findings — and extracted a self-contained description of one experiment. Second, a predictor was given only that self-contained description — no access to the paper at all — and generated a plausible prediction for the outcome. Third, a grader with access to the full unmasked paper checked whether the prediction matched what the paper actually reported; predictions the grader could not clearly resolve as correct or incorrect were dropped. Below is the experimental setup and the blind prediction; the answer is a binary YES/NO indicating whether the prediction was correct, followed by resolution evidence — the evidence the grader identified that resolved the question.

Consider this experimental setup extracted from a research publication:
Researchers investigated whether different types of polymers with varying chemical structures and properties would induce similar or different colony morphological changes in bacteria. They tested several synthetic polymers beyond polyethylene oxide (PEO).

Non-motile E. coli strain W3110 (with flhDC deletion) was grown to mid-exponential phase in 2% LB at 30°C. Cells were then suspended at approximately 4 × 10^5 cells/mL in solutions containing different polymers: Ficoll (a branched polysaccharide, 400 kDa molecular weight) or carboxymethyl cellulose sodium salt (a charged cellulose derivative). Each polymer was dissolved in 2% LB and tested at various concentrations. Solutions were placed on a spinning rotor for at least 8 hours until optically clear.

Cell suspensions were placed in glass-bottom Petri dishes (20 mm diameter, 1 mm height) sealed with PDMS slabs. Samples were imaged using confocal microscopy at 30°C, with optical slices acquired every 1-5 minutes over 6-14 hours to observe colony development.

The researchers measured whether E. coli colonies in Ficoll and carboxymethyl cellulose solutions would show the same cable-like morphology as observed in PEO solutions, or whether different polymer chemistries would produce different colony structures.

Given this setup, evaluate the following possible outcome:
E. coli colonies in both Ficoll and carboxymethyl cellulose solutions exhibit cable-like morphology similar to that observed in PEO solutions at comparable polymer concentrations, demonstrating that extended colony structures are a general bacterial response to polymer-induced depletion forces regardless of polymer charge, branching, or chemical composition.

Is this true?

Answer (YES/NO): YES